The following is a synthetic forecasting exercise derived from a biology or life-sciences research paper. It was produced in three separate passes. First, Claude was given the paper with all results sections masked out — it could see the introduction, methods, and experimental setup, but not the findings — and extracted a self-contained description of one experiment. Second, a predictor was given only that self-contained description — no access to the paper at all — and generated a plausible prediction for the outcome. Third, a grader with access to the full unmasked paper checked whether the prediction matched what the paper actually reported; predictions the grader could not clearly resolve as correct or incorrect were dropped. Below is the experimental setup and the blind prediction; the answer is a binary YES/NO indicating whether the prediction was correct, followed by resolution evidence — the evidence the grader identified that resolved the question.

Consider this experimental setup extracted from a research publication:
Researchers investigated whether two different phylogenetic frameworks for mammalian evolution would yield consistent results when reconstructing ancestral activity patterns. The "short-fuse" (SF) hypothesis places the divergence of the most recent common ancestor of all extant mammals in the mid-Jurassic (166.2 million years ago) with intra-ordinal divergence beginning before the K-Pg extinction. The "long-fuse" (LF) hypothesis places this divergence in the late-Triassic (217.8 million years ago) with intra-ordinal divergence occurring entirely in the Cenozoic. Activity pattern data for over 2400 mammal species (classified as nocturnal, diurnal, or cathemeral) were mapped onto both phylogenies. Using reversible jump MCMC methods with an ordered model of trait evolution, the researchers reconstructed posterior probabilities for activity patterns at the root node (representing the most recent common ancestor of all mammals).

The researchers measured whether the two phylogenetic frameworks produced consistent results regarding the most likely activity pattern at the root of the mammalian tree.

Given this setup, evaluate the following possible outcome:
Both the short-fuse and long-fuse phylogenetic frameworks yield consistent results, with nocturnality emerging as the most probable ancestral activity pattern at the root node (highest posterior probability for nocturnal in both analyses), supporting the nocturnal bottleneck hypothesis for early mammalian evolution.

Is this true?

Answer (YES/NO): YES